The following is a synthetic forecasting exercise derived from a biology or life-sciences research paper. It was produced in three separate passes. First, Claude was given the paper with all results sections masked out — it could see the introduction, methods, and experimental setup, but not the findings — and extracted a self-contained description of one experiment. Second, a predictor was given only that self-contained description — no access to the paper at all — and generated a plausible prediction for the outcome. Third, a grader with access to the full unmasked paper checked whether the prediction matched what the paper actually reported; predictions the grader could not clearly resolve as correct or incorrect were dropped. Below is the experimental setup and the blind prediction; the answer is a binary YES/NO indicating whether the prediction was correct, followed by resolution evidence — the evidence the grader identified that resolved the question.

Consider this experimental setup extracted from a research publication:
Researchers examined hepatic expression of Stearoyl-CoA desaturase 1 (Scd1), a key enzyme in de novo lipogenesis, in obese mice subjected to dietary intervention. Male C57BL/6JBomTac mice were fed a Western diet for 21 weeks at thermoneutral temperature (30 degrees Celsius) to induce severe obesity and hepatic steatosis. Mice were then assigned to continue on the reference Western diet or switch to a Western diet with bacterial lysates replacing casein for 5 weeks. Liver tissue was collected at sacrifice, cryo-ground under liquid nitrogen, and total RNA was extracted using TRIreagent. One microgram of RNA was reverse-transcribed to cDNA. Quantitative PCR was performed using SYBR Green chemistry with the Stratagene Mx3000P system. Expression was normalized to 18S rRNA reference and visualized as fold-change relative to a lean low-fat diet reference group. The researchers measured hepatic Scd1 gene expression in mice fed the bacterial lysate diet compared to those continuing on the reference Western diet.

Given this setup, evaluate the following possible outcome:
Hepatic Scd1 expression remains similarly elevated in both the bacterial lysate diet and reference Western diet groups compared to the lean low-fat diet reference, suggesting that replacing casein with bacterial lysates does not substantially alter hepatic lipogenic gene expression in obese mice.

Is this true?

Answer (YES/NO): NO